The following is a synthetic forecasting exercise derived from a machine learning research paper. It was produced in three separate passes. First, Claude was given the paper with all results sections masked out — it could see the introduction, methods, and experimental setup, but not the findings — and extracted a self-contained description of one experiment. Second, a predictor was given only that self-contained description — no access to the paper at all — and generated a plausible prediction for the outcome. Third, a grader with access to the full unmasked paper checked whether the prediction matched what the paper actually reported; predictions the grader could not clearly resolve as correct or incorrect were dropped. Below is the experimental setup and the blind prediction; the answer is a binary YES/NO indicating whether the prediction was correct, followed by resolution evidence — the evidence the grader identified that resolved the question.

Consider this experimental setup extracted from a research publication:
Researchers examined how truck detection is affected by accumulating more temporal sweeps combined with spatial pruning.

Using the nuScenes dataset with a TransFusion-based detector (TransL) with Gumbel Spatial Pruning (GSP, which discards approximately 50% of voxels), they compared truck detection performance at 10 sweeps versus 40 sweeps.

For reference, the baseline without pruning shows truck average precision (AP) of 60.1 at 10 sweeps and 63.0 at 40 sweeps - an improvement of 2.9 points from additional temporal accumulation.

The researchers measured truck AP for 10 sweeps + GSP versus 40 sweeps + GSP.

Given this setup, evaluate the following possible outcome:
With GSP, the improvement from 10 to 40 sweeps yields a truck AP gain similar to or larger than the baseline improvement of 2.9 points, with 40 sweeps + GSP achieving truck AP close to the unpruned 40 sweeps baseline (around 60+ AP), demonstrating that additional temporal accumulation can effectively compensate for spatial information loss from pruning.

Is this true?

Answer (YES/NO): NO